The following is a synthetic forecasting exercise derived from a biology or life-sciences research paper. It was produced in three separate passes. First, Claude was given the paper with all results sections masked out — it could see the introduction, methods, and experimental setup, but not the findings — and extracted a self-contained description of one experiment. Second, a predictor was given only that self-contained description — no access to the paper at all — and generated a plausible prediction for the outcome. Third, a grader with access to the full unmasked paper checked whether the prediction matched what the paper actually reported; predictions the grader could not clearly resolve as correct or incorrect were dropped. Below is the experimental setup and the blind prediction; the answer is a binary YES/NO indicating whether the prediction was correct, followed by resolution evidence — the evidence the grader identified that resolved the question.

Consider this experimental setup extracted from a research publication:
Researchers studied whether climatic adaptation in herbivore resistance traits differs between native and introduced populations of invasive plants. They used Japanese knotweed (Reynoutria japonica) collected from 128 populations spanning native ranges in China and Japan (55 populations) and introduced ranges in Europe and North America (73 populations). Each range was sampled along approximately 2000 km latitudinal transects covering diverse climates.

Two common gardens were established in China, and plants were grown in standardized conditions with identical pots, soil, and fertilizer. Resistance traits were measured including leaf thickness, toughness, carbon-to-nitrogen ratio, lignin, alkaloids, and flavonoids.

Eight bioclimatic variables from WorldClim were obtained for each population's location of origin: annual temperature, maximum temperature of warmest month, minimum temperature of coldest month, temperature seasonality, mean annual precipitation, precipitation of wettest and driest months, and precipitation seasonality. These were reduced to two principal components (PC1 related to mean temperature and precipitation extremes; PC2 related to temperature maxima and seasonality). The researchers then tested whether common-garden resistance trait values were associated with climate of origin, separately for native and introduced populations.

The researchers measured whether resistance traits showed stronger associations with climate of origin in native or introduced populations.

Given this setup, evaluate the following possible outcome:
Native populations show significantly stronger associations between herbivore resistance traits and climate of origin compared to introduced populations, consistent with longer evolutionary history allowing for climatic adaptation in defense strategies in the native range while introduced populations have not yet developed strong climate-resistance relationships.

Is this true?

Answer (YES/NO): YES